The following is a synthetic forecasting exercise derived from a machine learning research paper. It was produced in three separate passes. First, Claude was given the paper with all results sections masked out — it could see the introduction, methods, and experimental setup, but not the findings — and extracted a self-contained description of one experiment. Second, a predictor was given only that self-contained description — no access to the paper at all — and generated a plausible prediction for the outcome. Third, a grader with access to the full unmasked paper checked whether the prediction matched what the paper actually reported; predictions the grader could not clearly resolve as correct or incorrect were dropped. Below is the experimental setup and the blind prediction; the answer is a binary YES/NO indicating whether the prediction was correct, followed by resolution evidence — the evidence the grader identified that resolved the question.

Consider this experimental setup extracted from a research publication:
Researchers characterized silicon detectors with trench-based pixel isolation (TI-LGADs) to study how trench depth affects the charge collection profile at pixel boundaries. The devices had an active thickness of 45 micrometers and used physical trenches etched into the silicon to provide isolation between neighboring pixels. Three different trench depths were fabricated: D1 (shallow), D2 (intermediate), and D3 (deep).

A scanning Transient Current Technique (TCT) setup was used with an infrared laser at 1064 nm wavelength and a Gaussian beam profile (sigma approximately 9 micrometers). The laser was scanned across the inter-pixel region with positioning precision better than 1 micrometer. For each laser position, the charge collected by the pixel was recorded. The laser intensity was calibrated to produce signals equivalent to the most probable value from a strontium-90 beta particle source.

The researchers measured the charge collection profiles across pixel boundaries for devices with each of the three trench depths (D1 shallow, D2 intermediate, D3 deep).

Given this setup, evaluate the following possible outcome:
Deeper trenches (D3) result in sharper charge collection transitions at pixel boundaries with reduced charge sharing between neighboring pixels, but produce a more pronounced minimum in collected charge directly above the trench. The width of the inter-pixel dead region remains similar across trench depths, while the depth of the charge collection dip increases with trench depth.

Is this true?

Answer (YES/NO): NO